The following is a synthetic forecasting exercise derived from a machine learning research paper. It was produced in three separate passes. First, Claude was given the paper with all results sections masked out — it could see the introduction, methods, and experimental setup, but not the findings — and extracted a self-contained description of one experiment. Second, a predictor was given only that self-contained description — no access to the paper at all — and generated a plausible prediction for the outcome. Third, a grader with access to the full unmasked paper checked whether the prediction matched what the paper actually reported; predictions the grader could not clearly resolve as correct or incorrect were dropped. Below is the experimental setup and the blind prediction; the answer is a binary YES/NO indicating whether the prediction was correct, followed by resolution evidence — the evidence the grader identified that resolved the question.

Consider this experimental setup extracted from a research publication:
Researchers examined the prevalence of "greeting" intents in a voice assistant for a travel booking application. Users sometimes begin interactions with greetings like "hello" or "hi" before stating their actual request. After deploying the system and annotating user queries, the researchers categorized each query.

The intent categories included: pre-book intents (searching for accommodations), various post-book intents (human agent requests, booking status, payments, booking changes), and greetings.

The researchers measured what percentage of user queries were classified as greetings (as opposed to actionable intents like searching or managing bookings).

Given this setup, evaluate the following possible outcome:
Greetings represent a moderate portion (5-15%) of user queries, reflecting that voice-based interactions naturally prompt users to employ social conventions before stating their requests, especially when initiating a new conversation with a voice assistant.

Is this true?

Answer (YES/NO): NO